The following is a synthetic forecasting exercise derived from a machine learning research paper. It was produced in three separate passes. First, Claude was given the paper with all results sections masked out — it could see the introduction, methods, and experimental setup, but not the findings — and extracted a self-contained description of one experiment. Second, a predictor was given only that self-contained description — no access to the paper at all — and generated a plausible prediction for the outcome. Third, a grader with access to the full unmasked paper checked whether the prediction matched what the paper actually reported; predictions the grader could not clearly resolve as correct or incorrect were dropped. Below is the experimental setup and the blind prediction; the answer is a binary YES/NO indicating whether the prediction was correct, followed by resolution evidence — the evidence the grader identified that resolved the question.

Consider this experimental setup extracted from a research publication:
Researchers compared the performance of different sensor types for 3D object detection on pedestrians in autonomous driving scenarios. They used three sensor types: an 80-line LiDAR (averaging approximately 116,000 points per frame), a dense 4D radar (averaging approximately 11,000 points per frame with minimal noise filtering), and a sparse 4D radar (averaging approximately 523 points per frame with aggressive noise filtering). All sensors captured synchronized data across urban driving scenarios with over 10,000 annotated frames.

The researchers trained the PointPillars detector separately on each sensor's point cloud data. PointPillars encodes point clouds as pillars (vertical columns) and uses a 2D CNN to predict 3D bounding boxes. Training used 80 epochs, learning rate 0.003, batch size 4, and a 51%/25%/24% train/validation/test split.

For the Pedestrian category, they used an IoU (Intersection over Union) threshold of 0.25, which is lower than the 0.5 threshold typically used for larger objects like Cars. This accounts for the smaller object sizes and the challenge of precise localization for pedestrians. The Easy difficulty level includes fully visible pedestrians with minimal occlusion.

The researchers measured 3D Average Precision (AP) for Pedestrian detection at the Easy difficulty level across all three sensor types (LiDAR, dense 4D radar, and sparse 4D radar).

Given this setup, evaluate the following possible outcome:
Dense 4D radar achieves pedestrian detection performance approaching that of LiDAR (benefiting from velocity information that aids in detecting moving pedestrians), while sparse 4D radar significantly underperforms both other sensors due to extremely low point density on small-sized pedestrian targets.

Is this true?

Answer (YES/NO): NO